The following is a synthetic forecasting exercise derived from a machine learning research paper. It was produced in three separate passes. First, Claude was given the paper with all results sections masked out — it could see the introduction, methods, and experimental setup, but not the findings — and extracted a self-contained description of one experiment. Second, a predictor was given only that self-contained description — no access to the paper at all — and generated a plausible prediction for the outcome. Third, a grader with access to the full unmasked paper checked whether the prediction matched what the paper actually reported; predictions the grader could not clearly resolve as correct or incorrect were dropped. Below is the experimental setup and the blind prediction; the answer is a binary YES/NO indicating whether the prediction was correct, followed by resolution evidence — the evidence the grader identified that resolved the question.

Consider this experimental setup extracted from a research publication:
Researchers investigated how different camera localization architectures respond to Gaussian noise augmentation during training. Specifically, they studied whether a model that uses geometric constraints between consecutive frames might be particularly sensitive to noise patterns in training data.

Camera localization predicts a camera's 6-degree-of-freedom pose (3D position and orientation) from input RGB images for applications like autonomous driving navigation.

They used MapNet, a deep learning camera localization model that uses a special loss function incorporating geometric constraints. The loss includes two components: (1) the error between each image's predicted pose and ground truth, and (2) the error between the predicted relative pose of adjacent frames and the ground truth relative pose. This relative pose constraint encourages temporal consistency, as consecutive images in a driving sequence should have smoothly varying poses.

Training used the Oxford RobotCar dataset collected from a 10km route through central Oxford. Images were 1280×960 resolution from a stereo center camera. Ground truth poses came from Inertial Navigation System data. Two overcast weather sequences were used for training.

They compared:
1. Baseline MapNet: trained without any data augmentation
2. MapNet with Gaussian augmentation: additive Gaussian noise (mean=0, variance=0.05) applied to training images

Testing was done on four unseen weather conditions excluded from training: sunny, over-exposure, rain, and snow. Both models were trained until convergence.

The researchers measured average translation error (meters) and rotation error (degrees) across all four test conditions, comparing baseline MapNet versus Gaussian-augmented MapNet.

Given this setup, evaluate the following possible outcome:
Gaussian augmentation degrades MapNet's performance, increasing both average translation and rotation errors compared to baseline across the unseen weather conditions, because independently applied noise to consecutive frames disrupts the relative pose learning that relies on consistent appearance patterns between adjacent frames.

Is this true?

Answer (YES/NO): YES